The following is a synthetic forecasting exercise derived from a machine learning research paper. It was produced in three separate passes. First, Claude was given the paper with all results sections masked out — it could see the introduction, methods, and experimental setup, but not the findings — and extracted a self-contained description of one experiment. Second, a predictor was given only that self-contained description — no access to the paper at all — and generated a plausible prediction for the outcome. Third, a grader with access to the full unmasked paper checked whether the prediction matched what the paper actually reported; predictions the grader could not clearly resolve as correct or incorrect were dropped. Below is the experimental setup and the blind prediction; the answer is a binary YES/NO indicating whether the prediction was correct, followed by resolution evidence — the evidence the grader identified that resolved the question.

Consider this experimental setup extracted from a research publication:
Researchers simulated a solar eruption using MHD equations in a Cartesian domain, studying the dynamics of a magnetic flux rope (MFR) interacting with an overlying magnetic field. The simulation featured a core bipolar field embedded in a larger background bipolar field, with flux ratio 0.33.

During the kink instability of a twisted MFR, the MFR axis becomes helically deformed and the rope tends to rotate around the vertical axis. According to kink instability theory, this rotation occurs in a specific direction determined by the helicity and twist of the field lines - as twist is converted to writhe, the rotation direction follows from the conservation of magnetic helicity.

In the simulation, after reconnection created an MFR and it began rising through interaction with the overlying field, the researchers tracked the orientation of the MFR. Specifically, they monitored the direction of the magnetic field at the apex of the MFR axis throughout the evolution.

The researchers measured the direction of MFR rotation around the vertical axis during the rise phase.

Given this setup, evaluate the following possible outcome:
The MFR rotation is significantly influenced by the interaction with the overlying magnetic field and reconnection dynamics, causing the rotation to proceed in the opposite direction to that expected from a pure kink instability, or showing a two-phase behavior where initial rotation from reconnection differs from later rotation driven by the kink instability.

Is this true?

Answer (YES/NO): YES